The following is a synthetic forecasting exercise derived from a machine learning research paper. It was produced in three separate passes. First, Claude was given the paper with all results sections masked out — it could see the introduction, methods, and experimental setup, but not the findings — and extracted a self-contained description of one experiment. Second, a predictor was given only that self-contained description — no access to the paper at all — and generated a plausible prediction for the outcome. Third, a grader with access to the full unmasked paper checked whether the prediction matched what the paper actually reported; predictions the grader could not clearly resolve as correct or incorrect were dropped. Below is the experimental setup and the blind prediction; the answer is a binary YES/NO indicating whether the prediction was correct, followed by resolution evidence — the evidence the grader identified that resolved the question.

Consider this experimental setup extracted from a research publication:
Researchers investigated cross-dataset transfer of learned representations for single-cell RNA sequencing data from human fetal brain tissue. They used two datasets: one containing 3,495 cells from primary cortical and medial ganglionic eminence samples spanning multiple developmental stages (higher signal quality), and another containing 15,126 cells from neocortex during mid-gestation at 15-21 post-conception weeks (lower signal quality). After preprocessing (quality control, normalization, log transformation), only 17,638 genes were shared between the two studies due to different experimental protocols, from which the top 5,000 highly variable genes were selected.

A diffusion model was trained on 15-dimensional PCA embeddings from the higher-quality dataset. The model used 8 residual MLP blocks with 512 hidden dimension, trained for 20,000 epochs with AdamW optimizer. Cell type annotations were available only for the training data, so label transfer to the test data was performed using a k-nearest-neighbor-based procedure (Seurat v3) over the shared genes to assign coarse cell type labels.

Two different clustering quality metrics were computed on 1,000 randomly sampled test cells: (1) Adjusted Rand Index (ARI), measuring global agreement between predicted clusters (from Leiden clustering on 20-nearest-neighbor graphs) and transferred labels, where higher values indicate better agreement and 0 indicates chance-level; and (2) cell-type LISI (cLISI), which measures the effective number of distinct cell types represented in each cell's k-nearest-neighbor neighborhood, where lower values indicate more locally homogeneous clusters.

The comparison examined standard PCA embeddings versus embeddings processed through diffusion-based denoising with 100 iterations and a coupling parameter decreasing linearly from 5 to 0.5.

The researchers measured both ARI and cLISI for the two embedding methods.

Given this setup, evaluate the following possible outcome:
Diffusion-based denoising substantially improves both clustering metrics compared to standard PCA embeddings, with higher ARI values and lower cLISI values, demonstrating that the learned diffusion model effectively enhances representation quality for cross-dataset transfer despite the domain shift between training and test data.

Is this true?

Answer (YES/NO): NO